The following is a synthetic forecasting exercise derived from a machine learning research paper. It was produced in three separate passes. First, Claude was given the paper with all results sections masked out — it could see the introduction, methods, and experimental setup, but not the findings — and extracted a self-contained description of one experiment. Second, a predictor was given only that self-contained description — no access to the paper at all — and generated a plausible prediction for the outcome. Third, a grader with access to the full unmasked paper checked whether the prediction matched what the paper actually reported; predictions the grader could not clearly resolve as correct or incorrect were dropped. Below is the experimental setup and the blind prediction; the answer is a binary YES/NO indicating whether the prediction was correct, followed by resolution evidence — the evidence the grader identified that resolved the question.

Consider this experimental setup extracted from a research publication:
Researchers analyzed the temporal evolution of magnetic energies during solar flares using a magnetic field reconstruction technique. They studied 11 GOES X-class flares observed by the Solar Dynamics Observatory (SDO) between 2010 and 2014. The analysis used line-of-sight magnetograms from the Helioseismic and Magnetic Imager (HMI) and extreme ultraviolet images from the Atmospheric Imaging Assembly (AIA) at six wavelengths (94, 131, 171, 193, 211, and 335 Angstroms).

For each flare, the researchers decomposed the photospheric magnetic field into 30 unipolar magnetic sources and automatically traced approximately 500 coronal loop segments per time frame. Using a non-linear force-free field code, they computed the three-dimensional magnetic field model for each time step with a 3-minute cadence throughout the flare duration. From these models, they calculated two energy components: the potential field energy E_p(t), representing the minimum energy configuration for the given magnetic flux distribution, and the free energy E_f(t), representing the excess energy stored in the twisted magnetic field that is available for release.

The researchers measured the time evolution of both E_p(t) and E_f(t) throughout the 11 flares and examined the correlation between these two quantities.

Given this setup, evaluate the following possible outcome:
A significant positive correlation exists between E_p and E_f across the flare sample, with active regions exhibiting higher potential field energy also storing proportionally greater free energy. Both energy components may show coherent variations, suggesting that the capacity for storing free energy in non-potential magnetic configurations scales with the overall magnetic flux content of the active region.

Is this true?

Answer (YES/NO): NO